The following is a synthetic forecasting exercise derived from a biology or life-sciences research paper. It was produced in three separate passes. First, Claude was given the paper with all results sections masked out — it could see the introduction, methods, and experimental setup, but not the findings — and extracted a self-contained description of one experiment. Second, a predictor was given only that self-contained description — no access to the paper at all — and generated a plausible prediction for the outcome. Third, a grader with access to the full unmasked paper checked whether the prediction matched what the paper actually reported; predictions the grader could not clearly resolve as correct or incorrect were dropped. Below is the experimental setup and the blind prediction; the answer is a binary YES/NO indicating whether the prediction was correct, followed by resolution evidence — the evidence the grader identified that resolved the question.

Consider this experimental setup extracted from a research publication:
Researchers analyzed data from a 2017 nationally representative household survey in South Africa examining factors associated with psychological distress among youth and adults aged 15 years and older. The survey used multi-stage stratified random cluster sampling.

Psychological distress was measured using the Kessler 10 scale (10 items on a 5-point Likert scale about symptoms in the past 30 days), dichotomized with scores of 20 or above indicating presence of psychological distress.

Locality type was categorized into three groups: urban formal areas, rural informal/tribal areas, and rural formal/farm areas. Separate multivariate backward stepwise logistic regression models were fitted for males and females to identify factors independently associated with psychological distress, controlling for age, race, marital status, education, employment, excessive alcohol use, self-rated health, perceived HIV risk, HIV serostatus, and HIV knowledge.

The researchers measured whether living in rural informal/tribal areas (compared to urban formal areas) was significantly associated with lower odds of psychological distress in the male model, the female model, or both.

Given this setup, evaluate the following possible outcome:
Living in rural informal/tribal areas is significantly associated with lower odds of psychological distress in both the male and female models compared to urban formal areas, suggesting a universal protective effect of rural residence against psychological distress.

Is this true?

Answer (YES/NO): NO